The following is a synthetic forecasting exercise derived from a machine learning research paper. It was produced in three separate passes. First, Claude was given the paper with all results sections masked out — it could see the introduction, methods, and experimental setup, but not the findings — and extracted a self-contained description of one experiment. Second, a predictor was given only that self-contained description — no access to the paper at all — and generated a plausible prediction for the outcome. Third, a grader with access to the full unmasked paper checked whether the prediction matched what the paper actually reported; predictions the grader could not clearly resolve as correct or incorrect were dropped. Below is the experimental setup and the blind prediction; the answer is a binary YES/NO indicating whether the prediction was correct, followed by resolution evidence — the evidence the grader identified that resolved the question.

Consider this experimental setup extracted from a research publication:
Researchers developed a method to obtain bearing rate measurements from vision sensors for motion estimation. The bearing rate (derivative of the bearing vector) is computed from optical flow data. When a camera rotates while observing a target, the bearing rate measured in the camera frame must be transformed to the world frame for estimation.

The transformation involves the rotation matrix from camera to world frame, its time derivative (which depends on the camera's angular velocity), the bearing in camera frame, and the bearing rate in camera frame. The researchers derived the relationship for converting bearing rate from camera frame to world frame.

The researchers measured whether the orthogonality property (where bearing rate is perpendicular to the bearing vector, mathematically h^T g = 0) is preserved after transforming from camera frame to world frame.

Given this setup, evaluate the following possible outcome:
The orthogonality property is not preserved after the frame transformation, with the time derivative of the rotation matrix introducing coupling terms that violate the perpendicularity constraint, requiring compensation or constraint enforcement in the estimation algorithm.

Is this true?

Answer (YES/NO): NO